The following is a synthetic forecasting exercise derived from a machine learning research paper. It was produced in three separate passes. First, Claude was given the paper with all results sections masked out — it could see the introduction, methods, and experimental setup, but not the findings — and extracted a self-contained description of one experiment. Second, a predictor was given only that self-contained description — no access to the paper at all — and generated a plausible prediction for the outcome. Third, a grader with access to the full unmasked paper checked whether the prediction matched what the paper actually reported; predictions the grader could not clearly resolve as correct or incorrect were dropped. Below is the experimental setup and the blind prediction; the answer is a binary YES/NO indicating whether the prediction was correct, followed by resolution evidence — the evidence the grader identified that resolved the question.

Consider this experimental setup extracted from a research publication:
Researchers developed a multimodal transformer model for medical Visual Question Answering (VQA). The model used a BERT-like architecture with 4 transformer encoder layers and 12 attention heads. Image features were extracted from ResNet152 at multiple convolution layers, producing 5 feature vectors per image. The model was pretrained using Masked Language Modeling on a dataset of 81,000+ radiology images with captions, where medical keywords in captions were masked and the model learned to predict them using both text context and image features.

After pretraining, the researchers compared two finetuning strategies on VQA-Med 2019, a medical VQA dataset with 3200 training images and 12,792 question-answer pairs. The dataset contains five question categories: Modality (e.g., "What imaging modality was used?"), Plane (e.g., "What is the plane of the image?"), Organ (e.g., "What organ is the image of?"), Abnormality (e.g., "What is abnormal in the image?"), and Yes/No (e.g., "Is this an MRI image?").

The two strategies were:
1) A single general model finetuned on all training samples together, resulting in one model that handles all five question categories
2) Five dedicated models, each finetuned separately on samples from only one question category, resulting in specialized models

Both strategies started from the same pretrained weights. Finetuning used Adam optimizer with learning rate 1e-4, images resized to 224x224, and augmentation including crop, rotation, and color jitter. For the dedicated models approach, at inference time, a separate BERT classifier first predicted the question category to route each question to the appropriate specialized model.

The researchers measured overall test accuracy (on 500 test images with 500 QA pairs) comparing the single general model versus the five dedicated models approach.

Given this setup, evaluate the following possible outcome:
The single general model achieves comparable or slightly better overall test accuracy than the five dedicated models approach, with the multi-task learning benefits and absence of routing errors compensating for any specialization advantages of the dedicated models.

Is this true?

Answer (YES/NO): NO